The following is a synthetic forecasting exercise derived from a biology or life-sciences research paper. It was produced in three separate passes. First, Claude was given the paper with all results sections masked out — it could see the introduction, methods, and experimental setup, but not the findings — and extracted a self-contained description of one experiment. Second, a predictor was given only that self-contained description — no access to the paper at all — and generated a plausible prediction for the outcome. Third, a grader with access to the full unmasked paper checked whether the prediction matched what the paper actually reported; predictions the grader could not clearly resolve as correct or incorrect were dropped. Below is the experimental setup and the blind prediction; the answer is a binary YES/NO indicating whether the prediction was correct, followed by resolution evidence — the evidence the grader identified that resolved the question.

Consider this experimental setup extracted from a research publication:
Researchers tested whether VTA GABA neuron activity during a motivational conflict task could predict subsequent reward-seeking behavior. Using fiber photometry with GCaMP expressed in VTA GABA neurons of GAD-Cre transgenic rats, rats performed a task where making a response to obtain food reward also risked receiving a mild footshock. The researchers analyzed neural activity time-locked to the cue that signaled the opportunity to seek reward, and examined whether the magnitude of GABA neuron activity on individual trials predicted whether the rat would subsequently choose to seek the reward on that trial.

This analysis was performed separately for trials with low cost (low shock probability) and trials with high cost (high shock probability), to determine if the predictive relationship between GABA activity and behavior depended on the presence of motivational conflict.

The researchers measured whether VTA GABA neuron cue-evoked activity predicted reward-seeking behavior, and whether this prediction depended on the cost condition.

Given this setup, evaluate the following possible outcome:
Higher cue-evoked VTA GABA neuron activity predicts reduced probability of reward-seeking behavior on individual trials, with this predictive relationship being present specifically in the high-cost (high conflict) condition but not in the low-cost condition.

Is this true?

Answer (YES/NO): NO